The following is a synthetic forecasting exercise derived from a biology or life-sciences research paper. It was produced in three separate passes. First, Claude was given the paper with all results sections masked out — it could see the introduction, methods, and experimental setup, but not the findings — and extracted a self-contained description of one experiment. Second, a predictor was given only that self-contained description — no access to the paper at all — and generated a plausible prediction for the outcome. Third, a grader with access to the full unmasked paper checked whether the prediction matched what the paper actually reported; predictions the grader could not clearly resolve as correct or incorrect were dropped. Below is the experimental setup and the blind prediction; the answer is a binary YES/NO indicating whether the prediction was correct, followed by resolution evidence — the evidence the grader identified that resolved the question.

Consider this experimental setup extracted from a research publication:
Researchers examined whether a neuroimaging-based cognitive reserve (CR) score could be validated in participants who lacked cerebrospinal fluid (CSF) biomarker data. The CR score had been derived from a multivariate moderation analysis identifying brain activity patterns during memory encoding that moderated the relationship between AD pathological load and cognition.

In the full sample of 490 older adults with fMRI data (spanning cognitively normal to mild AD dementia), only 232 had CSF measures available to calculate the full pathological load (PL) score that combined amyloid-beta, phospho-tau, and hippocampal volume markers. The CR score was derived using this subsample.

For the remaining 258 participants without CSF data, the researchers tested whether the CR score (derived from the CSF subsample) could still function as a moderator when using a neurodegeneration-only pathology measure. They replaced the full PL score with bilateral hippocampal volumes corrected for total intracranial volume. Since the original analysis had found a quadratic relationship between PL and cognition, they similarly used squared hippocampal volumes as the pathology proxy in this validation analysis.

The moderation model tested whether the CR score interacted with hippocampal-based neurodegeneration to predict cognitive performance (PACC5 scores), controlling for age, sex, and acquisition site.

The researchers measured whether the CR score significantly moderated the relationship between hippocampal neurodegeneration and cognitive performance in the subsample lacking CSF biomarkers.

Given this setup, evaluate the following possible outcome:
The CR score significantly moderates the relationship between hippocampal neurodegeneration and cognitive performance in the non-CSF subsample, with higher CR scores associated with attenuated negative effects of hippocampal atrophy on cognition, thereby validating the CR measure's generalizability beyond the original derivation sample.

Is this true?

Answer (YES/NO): YES